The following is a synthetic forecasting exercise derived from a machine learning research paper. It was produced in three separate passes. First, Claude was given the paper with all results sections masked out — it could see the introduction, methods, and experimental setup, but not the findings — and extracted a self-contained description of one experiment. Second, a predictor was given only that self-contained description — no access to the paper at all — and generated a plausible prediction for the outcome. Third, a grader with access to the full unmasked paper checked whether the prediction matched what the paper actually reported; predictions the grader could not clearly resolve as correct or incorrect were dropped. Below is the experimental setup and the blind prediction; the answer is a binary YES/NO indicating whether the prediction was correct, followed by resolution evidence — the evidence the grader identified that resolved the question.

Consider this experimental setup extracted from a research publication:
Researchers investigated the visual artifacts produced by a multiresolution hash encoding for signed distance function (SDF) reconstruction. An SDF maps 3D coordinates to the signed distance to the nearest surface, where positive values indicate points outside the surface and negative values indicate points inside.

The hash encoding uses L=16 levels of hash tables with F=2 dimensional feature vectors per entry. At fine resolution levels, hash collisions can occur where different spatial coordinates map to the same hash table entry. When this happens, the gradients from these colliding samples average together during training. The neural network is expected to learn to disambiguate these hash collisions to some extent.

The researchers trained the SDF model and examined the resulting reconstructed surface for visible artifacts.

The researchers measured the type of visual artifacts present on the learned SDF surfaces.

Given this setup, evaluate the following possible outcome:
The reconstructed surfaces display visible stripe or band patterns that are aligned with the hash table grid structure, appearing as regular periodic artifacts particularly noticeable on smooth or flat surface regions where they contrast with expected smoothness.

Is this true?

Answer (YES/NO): NO